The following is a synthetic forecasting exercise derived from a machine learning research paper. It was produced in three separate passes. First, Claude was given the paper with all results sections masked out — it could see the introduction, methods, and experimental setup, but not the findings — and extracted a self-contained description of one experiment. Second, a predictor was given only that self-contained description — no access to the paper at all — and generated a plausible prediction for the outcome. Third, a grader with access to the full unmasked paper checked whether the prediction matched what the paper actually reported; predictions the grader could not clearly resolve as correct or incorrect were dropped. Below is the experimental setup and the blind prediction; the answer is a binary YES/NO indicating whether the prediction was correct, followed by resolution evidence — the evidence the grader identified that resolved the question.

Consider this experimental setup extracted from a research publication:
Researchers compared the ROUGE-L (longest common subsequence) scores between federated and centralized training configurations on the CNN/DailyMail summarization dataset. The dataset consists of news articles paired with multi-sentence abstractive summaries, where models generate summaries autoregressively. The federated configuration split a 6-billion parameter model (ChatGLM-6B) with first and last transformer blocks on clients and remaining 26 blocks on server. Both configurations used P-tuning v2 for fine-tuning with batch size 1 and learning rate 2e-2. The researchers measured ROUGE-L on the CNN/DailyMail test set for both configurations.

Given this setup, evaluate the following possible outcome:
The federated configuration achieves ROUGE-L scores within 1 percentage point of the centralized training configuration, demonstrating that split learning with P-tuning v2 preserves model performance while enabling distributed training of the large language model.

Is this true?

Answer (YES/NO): YES